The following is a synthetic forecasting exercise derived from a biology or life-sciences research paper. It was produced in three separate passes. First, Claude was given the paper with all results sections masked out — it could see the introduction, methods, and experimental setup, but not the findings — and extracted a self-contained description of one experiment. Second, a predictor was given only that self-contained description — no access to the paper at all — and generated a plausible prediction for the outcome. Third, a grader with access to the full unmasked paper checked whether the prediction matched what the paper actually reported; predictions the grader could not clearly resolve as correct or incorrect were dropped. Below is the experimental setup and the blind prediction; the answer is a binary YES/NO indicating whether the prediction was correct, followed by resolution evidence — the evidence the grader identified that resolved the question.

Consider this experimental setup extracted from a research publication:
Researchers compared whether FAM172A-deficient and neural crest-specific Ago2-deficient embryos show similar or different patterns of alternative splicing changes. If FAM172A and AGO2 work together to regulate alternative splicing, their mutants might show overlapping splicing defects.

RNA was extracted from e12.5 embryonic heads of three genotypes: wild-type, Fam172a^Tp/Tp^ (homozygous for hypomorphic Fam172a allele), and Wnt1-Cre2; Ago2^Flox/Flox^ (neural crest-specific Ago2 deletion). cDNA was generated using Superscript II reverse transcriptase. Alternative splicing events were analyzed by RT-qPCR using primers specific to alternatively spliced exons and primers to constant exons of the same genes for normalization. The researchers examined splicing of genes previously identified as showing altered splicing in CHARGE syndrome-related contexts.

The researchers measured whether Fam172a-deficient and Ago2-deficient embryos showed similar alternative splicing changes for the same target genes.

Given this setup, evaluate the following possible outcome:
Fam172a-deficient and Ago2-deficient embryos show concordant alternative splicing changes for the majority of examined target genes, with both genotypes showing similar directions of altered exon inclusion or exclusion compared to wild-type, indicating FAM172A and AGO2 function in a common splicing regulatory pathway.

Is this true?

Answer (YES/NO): YES